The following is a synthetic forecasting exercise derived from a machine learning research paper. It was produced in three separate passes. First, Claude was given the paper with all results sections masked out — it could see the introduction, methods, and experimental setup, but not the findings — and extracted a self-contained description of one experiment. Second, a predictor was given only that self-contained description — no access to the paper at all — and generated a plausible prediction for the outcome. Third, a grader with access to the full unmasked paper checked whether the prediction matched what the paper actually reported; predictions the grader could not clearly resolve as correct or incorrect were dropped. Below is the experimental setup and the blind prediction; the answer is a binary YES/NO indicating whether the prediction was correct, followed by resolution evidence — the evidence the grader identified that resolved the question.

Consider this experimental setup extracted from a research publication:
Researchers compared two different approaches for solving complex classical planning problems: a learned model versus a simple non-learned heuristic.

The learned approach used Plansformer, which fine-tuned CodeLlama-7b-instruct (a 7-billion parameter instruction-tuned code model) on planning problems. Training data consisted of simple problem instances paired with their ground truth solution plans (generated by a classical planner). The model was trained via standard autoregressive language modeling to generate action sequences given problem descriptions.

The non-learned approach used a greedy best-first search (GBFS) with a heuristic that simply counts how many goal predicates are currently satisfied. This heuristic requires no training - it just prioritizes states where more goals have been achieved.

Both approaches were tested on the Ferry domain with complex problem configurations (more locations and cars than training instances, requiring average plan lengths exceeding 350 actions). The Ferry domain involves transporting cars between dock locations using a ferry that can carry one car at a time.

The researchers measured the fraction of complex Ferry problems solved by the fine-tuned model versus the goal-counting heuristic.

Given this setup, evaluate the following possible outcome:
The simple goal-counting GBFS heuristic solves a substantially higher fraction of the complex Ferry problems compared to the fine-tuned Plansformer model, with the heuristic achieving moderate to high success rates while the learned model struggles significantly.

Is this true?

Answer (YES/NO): YES